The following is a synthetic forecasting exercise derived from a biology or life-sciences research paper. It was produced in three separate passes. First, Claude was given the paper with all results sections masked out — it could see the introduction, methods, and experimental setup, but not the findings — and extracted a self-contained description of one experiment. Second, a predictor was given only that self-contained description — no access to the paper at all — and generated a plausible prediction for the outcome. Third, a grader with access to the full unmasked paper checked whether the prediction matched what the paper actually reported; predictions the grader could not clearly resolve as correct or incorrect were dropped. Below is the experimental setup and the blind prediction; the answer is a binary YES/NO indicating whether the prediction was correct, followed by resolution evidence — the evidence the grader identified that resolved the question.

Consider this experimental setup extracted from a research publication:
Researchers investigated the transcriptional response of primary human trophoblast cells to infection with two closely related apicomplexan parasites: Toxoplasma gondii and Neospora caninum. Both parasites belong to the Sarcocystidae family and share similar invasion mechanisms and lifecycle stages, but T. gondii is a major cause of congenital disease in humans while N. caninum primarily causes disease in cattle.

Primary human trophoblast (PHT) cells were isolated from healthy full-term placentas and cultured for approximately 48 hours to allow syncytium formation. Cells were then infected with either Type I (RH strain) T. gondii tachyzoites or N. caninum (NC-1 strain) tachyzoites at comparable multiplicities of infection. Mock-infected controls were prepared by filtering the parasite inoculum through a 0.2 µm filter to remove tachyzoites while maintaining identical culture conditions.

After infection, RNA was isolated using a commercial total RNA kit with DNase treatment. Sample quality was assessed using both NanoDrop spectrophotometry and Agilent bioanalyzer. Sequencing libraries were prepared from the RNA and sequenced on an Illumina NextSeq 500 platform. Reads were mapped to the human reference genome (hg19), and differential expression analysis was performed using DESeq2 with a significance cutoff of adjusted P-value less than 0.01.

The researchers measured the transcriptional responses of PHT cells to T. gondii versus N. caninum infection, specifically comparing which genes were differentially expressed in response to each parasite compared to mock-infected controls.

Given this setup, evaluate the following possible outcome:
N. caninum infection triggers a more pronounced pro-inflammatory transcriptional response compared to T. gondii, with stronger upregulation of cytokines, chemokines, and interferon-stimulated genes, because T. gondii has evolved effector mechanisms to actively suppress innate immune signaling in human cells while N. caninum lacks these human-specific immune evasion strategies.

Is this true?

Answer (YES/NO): NO